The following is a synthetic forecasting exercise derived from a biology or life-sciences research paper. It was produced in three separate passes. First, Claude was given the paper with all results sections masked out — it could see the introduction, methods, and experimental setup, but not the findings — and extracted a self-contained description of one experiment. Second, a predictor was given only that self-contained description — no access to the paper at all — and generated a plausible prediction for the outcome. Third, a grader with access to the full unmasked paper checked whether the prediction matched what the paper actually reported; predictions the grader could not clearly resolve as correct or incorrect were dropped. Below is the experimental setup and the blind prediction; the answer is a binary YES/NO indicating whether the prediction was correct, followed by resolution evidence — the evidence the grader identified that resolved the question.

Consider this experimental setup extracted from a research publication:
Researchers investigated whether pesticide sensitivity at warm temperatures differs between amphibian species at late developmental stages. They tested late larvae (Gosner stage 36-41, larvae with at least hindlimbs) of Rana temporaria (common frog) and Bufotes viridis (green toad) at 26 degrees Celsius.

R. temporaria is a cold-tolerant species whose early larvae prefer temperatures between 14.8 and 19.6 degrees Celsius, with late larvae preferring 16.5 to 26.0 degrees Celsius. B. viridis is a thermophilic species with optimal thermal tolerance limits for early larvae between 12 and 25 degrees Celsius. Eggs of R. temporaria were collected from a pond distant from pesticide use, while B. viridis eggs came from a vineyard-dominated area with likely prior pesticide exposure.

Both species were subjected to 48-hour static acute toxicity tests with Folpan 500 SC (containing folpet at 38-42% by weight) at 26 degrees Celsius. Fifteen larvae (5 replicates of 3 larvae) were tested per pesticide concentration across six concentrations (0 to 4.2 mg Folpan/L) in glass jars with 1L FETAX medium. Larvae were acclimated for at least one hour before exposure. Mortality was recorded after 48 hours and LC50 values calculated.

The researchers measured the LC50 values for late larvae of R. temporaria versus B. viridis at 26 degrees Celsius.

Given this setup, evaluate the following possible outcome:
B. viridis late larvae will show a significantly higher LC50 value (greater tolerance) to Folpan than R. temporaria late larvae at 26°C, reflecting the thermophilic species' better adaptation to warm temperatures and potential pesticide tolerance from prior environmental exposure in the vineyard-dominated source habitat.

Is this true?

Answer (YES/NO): NO